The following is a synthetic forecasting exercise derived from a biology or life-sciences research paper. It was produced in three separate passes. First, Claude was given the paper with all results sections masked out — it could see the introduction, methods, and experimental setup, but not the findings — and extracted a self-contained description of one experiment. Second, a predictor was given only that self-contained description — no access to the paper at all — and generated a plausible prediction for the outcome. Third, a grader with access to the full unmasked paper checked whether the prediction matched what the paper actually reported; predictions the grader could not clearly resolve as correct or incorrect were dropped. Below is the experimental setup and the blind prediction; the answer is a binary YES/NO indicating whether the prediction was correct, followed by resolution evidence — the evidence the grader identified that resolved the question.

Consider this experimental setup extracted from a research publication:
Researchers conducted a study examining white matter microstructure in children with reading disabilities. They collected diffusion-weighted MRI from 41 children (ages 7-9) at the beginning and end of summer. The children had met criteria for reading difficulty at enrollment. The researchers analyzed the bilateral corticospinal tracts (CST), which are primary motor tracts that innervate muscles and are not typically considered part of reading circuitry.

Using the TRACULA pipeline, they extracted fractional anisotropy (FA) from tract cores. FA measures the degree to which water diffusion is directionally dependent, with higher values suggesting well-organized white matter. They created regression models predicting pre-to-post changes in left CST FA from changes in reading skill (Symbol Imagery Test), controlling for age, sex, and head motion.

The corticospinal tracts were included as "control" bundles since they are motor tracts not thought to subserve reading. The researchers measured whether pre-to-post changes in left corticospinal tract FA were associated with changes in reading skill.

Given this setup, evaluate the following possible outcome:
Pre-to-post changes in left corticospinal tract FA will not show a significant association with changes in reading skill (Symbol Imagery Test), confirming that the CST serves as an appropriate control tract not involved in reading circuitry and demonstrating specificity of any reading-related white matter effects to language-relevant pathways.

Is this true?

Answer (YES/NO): NO